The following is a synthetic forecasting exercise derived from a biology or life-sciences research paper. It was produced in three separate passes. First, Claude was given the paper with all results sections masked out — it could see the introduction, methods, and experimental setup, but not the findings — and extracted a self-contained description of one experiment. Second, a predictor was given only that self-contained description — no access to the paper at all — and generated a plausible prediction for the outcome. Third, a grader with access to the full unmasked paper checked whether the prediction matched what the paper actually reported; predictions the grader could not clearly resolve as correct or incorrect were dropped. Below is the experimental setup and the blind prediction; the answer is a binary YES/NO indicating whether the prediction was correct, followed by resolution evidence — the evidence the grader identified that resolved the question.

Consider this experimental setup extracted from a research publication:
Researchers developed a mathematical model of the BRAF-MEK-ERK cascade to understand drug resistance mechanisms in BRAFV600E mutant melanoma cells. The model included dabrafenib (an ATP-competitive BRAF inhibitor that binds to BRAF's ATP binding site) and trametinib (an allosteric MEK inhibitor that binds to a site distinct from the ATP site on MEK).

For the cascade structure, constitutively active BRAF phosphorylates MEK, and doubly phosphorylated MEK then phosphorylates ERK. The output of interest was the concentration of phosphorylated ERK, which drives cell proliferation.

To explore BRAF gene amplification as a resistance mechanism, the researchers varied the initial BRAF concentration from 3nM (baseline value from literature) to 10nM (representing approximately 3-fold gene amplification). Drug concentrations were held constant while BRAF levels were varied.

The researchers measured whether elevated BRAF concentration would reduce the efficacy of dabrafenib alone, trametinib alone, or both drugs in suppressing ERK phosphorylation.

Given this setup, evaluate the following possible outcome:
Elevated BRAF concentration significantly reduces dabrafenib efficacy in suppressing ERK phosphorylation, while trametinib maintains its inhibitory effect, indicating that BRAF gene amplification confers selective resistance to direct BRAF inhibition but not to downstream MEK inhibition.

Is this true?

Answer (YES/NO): YES